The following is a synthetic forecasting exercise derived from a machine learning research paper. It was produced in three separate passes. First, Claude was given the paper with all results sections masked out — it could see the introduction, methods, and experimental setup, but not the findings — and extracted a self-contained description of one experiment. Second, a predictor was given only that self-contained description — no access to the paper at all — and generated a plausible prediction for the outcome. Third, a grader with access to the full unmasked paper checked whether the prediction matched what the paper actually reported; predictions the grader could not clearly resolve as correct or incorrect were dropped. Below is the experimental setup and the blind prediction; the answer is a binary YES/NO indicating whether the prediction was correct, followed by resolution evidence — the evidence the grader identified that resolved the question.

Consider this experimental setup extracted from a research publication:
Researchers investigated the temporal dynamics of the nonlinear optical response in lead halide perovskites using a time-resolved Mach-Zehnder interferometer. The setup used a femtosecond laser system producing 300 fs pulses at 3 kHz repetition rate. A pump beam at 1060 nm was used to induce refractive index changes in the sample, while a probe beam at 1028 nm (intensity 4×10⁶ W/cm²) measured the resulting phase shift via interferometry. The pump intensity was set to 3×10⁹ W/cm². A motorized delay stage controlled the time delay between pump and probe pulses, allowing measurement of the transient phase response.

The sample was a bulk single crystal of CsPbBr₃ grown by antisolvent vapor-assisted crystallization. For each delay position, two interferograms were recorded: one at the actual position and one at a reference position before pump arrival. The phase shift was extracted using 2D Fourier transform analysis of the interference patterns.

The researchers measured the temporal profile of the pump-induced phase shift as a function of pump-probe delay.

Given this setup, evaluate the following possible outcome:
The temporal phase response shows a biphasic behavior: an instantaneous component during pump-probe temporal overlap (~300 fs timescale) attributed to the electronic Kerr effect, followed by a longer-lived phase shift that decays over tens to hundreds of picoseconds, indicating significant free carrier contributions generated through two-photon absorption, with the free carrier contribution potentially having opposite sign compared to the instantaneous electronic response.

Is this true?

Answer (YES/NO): NO